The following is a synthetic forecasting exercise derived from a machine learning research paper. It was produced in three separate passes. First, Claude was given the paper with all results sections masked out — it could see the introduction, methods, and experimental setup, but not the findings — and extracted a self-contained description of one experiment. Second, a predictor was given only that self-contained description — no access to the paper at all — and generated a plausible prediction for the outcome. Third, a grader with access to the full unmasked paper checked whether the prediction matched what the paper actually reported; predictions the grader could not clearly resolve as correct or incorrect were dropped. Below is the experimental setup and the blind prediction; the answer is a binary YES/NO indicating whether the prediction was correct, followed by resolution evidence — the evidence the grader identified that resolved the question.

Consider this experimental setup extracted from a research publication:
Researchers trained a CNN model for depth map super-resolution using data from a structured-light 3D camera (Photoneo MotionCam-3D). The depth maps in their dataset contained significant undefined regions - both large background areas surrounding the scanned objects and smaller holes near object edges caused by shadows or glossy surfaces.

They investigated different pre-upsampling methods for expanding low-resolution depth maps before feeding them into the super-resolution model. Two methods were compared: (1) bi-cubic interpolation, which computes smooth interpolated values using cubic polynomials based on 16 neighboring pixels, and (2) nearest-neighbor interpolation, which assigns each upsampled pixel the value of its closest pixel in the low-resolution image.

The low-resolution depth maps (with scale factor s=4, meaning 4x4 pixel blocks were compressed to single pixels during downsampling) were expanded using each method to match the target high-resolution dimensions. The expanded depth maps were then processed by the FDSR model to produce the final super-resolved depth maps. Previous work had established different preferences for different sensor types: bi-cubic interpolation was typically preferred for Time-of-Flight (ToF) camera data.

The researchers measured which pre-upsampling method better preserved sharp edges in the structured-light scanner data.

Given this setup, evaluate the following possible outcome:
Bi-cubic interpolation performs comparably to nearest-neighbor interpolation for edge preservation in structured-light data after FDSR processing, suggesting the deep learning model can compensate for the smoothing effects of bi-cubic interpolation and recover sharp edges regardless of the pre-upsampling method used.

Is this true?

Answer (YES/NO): NO